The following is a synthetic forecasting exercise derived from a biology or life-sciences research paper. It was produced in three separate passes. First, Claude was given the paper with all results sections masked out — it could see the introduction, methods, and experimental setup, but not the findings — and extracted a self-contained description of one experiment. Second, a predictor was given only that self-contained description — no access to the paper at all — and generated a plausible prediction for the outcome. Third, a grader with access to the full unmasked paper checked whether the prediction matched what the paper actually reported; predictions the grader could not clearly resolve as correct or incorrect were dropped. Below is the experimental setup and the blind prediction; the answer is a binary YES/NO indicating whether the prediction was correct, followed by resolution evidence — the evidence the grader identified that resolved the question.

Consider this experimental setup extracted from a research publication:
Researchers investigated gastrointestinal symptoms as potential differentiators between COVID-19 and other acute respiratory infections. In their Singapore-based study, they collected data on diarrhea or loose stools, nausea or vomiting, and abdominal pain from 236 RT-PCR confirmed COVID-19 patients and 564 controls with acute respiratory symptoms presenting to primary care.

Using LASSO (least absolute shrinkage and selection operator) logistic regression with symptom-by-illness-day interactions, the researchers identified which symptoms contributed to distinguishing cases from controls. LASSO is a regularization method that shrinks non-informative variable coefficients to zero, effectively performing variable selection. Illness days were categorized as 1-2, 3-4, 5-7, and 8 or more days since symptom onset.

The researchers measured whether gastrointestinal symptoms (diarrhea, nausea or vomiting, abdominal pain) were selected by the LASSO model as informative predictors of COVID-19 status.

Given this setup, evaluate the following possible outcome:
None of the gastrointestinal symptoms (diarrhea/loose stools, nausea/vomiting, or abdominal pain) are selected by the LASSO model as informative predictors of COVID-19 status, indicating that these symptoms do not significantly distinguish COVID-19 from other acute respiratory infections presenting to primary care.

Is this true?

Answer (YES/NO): NO